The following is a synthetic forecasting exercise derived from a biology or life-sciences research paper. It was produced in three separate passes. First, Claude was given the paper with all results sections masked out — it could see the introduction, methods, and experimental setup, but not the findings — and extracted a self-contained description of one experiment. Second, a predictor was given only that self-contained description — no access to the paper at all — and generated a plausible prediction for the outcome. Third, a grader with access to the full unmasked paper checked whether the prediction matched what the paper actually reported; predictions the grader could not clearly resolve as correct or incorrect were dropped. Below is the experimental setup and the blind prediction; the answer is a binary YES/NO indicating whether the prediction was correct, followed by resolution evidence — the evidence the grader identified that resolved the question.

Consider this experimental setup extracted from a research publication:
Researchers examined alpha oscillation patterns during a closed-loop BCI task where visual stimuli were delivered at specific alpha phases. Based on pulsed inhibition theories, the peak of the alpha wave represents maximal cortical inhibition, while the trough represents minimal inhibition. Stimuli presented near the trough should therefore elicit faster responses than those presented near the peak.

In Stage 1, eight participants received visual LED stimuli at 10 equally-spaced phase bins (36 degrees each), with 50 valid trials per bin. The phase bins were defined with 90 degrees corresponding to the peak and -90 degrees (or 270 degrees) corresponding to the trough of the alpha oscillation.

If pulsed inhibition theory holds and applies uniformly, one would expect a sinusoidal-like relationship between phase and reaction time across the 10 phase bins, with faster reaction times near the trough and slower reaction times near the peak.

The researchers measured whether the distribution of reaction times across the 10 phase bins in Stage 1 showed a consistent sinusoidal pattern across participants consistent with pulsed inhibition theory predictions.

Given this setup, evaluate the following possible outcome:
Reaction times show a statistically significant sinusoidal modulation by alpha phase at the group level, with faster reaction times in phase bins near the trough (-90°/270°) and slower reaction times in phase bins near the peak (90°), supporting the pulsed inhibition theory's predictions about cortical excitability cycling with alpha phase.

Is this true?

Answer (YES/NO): NO